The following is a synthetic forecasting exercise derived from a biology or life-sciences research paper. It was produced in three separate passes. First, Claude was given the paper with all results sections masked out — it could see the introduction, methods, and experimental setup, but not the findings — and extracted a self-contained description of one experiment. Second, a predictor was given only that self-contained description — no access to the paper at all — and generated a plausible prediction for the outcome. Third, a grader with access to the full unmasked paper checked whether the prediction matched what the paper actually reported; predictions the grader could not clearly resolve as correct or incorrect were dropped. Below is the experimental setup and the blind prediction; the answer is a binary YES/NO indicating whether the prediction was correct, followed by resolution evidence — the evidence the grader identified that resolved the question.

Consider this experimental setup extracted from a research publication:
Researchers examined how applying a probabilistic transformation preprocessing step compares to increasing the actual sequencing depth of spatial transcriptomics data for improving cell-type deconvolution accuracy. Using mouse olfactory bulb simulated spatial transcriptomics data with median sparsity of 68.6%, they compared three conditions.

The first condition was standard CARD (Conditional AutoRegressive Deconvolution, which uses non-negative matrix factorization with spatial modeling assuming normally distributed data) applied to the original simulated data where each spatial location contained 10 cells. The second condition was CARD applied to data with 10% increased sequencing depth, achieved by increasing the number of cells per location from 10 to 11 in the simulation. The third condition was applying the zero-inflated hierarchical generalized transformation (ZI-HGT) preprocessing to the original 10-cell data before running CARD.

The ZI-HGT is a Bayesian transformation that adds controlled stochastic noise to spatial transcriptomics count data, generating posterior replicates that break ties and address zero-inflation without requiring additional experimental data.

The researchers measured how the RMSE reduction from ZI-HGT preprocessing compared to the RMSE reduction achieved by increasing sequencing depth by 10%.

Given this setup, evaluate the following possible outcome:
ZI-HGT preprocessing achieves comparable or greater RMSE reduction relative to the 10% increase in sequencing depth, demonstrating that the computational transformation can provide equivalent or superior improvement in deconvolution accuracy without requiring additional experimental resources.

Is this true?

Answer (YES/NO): NO